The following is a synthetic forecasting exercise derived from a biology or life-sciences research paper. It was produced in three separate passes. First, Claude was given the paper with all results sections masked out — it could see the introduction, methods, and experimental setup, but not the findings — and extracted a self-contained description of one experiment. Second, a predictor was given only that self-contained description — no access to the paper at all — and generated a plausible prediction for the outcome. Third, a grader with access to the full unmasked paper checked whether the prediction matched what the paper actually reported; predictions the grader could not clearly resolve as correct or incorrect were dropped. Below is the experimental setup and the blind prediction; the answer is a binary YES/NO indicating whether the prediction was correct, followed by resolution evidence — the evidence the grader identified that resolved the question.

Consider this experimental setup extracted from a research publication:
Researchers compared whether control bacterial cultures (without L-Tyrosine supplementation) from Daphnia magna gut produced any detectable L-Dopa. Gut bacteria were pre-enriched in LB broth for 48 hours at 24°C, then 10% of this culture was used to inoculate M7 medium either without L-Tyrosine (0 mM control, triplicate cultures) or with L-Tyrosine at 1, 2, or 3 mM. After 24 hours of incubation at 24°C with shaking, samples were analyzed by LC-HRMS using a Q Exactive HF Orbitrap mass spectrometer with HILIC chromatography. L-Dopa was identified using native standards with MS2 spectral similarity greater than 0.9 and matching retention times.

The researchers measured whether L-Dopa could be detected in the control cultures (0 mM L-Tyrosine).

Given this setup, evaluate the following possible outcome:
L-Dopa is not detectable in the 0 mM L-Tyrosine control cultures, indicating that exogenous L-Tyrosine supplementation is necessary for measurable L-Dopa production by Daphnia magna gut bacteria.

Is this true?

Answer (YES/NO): YES